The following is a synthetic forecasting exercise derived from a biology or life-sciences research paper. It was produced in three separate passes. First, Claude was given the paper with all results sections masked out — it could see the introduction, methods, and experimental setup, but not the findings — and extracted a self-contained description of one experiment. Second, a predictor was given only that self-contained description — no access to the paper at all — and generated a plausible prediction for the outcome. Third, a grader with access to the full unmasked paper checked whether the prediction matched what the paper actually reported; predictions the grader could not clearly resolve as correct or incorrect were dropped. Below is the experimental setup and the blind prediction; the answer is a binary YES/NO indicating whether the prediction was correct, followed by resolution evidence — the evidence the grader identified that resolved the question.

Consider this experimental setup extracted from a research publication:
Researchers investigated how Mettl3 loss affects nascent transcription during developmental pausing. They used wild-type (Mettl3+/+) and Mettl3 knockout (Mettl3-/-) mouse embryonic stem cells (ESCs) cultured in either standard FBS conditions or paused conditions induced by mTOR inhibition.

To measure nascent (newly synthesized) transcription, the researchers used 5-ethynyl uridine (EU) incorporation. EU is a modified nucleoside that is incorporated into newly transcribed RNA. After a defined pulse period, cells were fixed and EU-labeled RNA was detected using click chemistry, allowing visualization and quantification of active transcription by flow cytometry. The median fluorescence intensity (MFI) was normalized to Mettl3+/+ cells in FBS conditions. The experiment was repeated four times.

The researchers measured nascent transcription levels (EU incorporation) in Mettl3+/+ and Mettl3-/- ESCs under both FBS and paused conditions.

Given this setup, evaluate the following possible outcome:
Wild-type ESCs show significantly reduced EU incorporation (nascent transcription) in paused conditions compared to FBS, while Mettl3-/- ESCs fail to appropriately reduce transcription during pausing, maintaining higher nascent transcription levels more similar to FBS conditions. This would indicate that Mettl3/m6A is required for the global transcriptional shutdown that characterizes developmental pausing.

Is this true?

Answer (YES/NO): YES